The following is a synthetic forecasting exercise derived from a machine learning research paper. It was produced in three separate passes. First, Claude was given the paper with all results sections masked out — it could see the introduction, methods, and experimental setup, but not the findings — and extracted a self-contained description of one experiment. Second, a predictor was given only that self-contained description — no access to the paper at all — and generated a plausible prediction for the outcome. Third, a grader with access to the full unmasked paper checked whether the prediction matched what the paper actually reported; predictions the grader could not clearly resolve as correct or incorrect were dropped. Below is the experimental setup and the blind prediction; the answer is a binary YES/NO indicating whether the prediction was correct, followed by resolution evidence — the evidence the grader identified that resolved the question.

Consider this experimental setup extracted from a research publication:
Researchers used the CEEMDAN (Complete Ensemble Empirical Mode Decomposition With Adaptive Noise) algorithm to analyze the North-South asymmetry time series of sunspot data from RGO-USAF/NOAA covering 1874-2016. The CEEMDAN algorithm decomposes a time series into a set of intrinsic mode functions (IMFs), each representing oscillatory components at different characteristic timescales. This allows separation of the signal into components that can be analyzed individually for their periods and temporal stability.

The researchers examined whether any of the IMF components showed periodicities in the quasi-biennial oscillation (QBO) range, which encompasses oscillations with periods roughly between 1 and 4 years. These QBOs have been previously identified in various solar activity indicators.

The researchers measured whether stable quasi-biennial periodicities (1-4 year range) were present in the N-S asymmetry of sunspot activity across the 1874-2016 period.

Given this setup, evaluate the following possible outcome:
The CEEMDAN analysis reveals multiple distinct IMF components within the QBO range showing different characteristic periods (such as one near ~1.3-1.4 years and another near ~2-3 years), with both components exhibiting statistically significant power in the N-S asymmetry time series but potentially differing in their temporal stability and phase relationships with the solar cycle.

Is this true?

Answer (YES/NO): NO